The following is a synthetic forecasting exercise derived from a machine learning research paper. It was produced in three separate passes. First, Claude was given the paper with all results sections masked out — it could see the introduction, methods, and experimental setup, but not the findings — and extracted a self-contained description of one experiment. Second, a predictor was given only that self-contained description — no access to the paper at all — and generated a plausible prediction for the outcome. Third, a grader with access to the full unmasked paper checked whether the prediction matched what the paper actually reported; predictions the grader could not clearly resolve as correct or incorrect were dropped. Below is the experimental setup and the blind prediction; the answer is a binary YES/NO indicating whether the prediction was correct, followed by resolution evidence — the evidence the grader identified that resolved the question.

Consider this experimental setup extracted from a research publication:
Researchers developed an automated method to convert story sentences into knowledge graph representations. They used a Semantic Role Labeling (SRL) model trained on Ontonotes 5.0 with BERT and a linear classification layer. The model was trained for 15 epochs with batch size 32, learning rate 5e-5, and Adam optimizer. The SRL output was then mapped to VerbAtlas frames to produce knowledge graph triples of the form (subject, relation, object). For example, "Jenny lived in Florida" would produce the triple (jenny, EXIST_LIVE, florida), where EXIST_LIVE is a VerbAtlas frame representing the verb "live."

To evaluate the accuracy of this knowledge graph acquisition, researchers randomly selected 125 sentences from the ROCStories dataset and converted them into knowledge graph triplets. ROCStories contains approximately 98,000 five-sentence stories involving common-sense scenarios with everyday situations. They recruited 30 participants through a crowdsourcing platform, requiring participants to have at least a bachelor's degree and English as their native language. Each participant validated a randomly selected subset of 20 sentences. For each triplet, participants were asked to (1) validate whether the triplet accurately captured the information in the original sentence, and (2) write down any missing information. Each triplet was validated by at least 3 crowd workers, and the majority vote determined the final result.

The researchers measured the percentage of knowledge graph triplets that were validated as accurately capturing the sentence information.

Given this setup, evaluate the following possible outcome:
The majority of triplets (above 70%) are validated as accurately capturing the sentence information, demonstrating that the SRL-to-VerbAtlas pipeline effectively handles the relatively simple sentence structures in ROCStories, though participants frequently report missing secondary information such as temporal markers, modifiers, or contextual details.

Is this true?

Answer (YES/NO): NO